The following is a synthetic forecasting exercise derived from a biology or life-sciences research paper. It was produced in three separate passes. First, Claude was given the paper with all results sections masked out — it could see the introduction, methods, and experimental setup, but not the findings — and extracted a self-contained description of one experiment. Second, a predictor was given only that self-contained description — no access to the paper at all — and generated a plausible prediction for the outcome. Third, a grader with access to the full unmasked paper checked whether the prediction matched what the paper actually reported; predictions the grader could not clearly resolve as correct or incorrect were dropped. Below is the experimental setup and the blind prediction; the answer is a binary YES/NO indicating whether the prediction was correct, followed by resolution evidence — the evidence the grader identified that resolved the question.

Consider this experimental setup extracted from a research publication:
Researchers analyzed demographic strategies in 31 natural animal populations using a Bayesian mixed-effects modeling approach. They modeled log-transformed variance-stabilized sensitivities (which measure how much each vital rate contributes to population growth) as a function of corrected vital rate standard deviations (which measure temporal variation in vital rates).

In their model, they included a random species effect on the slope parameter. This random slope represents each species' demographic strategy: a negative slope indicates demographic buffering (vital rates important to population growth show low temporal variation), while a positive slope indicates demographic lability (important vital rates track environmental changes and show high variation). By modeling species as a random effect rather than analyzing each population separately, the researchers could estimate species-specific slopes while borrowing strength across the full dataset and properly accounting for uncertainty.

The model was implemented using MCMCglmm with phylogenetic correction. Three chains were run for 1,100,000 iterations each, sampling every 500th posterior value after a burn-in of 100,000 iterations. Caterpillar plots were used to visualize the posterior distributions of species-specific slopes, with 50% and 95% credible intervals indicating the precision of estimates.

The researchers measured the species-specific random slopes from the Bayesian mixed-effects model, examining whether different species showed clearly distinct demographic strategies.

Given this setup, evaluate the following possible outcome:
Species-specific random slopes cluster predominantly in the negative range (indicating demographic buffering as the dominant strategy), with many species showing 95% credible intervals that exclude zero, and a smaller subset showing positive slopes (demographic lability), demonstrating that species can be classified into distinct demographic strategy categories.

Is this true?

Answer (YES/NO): NO